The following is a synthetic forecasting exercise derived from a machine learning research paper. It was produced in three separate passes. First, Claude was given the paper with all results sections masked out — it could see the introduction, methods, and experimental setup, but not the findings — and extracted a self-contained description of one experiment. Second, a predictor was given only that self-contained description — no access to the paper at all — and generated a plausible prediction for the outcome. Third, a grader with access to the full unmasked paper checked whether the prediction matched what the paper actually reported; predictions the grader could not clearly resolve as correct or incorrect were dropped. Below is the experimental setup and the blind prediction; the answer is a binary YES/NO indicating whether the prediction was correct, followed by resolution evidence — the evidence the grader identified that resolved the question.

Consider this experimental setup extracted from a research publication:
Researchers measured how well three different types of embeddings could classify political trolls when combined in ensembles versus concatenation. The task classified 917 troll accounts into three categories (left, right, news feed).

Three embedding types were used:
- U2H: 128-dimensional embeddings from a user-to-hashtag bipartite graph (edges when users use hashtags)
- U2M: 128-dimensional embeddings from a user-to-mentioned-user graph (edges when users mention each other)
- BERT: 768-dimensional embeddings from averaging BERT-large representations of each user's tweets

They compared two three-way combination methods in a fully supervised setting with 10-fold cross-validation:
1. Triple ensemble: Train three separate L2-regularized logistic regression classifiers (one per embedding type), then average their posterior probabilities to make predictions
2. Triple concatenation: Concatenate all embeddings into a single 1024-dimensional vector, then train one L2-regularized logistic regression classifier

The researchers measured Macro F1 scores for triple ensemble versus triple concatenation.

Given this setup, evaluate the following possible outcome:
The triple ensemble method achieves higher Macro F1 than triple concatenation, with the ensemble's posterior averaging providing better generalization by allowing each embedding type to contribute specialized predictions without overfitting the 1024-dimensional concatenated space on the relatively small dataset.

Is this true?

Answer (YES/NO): NO